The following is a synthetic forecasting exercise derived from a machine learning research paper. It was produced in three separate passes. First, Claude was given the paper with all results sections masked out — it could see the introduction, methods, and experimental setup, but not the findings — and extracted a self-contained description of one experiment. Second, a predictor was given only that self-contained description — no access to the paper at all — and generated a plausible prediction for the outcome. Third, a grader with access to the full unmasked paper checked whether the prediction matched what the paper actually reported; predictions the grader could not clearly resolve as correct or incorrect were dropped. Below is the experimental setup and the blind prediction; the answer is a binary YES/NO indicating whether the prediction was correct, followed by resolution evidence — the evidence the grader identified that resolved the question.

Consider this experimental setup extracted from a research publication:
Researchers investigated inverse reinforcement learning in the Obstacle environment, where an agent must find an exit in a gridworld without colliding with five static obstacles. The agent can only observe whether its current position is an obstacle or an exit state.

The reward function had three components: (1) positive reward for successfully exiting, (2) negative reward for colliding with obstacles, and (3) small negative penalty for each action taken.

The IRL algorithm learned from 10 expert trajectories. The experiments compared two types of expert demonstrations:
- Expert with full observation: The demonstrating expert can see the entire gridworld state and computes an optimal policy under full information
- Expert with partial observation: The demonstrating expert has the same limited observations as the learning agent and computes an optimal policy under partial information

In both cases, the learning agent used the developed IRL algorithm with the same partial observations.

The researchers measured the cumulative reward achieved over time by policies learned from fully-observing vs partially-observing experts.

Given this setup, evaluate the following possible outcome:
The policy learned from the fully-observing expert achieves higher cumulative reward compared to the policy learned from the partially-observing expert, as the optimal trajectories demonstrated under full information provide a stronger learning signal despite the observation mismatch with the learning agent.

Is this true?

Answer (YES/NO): NO